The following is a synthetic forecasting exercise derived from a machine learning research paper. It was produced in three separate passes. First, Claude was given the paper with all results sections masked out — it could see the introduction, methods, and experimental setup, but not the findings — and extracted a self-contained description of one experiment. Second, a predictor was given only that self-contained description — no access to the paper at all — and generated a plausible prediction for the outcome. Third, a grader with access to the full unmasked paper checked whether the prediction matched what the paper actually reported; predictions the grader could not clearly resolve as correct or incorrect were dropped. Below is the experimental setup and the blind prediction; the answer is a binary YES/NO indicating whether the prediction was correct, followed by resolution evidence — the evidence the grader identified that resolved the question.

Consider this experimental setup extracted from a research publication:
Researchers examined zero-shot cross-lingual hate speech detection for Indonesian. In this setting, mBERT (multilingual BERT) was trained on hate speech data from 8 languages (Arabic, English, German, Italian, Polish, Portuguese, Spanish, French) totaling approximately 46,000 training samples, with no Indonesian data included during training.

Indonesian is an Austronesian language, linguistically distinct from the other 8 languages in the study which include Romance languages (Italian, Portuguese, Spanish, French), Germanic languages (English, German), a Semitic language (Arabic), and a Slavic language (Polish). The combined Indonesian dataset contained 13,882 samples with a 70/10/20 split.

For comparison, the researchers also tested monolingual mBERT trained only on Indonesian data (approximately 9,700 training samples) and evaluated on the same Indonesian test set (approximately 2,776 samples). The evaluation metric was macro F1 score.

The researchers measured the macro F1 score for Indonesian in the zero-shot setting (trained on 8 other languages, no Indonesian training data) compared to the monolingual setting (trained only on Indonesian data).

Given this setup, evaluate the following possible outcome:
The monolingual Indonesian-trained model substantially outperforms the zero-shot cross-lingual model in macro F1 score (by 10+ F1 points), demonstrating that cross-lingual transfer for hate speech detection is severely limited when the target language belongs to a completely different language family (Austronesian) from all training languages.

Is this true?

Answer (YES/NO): YES